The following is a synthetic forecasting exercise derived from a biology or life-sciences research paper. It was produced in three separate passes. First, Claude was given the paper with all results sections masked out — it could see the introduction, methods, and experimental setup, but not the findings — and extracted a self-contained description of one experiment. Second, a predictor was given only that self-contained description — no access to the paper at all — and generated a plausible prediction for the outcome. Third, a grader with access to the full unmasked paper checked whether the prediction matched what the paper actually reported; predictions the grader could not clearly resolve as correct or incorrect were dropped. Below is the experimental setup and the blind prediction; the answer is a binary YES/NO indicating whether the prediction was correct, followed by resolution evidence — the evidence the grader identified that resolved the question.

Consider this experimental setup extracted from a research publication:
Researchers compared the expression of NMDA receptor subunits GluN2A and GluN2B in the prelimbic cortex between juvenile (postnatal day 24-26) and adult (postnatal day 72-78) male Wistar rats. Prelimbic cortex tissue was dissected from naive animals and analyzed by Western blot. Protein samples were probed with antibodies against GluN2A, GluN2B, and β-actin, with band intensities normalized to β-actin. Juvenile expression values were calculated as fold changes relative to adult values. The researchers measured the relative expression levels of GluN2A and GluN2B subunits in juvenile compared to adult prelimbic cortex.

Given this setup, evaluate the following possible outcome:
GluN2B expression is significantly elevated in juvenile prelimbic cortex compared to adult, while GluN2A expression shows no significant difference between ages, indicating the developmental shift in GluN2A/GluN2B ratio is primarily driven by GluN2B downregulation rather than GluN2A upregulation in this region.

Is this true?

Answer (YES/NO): NO